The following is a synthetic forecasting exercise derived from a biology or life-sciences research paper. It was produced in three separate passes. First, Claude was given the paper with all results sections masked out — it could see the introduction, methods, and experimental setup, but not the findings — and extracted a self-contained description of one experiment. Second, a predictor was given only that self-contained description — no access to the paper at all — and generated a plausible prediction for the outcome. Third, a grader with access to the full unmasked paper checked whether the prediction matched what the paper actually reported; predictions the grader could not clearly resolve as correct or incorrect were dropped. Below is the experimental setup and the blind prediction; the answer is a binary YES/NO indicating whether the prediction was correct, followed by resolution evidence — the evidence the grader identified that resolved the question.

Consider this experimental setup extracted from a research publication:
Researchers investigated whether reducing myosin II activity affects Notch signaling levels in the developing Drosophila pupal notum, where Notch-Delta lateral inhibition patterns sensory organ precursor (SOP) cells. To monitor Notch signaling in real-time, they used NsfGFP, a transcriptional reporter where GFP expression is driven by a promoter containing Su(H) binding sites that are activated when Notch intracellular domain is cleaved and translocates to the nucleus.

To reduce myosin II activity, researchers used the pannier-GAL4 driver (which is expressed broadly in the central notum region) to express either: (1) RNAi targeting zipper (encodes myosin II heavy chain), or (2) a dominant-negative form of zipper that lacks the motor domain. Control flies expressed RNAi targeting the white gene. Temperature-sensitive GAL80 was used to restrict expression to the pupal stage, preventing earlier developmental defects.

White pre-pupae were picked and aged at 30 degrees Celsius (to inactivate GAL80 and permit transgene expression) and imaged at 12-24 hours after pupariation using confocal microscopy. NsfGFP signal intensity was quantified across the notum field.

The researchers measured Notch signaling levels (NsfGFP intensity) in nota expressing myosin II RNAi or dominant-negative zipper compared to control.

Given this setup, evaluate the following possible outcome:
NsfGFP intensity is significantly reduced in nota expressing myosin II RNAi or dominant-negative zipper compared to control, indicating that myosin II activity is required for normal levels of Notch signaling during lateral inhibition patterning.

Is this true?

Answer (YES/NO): NO